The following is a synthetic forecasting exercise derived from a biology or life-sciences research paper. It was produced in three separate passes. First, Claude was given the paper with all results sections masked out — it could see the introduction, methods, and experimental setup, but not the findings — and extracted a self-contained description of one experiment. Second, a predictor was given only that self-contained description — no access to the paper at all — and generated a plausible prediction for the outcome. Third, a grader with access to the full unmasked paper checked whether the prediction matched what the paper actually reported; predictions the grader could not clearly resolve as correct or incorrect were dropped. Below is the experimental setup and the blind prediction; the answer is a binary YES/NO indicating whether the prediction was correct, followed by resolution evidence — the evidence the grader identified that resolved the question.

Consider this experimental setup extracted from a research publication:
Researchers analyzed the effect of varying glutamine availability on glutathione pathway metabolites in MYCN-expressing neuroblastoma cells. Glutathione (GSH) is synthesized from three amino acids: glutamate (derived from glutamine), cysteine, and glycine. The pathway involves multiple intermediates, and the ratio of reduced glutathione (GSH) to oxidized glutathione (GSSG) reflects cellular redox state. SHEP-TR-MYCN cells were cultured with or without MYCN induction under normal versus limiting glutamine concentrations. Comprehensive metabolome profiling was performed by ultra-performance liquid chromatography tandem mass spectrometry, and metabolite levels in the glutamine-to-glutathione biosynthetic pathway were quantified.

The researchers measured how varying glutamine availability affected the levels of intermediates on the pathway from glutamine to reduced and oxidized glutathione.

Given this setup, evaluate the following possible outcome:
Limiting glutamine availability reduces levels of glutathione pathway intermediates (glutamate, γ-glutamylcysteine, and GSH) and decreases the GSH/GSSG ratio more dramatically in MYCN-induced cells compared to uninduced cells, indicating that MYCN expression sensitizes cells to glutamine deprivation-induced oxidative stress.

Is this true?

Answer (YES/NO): NO